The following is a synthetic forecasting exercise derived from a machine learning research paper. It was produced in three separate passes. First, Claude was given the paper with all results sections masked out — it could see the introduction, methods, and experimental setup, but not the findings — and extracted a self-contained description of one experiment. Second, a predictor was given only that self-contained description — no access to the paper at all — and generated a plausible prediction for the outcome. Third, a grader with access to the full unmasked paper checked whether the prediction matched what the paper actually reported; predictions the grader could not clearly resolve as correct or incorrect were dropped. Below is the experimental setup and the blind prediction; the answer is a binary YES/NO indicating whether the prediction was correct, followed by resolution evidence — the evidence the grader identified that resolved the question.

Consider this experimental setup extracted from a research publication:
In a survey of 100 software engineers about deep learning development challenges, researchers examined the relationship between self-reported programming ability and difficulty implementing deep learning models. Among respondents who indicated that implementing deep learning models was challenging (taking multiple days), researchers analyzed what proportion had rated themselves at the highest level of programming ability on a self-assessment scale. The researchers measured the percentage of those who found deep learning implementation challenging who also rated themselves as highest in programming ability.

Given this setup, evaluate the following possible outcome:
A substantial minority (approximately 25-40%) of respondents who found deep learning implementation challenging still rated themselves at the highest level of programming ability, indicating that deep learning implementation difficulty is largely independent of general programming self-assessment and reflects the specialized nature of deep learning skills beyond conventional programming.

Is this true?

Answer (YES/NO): NO